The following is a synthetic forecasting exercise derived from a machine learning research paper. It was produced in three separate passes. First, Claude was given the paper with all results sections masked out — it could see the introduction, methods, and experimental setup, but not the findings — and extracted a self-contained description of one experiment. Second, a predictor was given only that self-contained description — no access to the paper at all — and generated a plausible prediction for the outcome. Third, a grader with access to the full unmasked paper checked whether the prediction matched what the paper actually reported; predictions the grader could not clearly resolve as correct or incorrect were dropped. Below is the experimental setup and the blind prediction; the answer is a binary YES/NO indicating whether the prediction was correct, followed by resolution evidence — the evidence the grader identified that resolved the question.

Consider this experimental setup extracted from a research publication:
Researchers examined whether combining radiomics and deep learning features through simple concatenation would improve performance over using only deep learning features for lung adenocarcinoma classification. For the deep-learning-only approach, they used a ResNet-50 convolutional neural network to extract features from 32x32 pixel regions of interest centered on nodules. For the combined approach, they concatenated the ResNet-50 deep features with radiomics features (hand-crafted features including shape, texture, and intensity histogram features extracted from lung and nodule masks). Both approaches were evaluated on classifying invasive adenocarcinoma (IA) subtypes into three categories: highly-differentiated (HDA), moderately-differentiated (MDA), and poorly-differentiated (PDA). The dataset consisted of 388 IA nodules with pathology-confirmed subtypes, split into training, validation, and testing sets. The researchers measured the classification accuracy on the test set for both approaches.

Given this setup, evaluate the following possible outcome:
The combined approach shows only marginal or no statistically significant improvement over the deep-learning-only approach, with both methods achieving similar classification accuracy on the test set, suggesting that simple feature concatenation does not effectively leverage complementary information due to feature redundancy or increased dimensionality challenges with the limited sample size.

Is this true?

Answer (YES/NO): NO